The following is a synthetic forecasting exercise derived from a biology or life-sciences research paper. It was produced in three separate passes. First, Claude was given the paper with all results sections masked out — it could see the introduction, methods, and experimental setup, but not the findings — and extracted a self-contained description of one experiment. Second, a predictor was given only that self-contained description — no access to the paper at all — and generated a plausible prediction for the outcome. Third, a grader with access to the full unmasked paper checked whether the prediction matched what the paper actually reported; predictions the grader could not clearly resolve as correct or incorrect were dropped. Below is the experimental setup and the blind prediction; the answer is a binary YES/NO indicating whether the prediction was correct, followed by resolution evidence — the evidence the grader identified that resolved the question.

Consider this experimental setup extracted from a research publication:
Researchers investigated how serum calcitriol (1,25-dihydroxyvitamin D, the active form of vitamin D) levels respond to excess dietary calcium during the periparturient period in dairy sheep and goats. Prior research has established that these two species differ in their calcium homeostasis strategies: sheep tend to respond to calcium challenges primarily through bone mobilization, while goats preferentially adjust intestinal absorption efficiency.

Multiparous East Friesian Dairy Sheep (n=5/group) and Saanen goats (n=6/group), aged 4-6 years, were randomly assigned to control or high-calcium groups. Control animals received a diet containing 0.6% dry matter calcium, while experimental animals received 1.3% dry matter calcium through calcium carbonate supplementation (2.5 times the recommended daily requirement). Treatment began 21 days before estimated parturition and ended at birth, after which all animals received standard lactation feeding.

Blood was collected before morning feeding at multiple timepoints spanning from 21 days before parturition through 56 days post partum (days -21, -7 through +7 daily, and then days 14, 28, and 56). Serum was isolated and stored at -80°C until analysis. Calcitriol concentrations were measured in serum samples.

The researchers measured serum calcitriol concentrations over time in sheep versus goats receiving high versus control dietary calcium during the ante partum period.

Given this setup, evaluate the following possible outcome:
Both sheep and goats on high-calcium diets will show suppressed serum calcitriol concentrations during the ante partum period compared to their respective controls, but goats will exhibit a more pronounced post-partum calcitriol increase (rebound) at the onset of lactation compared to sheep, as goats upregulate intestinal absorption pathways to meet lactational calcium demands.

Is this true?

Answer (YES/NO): NO